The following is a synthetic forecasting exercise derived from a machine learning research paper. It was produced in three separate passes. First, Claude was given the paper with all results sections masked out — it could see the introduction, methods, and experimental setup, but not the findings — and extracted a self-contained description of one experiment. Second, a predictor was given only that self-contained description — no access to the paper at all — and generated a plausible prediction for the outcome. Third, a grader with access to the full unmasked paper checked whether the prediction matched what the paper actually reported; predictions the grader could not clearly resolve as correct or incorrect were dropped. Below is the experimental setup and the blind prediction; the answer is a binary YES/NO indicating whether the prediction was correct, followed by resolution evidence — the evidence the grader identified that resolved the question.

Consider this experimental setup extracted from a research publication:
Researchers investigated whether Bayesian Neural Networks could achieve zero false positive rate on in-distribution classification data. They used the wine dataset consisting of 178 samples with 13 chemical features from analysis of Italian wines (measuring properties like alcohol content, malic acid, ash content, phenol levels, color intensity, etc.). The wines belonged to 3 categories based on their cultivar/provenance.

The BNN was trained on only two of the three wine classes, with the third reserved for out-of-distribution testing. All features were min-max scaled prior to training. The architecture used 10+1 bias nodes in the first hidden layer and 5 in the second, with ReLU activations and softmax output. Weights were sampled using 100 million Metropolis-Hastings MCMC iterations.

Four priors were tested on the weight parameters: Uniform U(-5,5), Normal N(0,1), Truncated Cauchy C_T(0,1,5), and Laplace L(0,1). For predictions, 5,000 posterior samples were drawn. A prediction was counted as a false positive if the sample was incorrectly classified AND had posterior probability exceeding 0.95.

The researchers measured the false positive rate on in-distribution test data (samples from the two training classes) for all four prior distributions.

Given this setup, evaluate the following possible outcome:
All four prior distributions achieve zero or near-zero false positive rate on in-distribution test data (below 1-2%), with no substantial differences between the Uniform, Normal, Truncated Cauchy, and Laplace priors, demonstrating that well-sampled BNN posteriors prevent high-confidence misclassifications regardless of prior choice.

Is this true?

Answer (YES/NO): YES